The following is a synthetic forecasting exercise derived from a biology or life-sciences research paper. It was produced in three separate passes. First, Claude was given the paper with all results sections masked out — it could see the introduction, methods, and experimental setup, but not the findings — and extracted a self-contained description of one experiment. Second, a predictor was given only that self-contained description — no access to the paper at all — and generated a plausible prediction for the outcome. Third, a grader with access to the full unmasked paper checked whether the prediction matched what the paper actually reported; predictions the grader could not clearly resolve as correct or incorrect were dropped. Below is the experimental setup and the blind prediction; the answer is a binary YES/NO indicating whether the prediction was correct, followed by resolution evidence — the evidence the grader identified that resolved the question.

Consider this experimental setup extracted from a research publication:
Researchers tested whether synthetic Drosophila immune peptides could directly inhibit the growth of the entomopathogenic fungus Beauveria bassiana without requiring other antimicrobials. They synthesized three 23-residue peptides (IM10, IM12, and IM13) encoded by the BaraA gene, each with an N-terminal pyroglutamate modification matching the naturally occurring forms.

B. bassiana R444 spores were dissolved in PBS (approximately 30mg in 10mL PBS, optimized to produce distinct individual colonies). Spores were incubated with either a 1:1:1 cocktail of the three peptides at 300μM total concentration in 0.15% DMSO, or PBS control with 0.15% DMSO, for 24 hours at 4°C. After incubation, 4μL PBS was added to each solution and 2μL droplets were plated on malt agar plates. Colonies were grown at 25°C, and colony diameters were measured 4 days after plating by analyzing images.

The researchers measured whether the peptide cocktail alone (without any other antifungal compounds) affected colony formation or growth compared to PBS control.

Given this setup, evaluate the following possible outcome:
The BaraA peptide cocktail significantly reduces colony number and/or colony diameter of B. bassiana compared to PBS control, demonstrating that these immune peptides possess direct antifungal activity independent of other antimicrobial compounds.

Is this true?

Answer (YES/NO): NO